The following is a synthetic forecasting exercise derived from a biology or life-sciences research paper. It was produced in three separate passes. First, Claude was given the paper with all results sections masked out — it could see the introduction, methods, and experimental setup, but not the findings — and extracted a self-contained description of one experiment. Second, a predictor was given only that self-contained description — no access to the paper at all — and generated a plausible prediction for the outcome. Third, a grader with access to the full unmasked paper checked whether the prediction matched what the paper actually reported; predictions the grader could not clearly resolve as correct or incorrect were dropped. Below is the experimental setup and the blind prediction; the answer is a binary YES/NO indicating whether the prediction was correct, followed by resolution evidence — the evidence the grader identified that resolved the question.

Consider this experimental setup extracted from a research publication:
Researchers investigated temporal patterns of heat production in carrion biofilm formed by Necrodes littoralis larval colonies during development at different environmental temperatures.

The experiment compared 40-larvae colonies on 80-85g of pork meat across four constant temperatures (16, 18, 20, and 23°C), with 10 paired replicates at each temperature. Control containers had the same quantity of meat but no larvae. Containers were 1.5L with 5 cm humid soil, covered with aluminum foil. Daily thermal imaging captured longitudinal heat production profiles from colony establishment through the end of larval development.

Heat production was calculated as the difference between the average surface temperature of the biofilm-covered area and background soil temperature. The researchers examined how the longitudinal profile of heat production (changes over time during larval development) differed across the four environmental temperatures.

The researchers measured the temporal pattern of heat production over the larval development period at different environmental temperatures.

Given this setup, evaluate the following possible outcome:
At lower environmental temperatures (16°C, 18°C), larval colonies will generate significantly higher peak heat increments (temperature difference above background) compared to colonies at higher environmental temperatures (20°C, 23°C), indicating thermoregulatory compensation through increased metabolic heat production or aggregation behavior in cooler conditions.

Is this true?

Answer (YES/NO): NO